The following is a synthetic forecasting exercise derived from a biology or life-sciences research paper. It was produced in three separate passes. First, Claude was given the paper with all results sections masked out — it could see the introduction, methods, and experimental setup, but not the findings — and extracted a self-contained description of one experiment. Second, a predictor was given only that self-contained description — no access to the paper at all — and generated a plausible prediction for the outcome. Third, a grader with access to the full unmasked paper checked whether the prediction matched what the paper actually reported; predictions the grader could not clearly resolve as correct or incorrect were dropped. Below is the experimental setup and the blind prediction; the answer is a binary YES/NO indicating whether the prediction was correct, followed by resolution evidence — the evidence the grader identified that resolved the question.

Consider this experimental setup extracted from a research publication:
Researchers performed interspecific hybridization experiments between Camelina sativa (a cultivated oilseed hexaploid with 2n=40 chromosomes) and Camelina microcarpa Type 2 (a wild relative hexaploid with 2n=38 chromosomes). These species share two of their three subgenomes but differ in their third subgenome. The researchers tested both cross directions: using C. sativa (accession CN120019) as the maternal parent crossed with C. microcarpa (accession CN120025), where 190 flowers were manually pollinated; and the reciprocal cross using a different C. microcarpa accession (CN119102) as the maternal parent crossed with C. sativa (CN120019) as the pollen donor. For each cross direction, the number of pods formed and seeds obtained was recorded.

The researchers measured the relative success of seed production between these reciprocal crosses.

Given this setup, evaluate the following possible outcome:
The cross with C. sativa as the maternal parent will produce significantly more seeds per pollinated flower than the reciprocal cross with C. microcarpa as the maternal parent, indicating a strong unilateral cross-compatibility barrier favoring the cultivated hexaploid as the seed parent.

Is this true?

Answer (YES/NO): NO